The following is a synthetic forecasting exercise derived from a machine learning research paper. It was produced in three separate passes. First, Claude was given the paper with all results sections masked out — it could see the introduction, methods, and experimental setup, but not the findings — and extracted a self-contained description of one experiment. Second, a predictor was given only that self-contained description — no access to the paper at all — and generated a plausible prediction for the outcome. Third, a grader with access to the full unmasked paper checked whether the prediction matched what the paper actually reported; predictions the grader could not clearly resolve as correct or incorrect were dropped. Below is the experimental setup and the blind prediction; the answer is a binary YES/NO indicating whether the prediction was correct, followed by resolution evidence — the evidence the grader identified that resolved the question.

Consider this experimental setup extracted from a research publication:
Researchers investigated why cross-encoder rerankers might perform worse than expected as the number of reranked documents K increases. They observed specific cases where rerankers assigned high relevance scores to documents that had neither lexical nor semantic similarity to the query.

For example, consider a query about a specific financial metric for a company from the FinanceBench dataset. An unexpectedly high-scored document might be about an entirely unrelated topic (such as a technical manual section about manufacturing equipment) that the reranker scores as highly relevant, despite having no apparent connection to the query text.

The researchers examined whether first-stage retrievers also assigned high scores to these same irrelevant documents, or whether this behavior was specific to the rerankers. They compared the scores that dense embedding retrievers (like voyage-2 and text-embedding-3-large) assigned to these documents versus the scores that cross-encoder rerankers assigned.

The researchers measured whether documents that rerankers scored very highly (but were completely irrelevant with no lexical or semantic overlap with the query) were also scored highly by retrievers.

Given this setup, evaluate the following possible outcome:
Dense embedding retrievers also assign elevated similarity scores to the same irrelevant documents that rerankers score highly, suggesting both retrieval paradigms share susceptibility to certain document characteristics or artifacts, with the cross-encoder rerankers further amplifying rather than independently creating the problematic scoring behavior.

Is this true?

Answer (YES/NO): NO